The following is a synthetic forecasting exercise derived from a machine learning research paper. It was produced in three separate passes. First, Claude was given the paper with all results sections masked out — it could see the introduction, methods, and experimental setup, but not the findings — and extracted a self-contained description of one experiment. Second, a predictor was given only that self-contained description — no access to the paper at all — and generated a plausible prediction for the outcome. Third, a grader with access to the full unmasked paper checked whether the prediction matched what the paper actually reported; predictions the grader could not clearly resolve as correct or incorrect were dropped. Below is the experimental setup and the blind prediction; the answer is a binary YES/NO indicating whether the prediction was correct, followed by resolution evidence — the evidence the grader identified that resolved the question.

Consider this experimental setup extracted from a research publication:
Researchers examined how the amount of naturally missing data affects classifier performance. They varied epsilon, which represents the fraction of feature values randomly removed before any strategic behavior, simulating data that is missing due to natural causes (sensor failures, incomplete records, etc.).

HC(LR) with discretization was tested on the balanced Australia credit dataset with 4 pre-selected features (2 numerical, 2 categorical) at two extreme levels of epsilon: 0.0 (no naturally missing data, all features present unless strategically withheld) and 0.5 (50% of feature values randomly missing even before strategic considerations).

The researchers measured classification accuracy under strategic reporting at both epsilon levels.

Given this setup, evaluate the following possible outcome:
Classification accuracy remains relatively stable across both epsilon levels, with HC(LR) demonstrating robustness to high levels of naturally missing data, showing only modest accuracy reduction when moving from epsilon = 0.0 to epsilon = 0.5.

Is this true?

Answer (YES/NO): NO